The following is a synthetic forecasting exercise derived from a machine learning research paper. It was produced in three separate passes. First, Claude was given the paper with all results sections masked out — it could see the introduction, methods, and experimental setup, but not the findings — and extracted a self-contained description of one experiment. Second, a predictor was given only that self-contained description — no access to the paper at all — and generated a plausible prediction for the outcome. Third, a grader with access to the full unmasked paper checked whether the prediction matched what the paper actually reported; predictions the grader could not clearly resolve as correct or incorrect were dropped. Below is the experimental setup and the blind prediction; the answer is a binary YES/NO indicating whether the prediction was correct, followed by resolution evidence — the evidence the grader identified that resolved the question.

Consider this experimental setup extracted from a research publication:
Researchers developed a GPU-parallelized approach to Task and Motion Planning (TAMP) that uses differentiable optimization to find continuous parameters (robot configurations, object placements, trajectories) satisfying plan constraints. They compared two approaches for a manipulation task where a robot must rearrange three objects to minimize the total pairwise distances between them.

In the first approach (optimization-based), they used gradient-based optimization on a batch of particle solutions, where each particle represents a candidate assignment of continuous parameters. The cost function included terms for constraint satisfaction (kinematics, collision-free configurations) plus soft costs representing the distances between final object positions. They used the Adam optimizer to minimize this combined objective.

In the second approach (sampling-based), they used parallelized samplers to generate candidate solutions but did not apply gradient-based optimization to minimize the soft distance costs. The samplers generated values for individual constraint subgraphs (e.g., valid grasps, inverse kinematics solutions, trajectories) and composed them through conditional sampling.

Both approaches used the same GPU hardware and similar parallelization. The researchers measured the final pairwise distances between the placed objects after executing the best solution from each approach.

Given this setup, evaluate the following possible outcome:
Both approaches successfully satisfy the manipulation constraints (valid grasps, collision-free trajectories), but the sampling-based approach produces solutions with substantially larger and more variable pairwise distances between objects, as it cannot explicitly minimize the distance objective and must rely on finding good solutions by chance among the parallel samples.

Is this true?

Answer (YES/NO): NO